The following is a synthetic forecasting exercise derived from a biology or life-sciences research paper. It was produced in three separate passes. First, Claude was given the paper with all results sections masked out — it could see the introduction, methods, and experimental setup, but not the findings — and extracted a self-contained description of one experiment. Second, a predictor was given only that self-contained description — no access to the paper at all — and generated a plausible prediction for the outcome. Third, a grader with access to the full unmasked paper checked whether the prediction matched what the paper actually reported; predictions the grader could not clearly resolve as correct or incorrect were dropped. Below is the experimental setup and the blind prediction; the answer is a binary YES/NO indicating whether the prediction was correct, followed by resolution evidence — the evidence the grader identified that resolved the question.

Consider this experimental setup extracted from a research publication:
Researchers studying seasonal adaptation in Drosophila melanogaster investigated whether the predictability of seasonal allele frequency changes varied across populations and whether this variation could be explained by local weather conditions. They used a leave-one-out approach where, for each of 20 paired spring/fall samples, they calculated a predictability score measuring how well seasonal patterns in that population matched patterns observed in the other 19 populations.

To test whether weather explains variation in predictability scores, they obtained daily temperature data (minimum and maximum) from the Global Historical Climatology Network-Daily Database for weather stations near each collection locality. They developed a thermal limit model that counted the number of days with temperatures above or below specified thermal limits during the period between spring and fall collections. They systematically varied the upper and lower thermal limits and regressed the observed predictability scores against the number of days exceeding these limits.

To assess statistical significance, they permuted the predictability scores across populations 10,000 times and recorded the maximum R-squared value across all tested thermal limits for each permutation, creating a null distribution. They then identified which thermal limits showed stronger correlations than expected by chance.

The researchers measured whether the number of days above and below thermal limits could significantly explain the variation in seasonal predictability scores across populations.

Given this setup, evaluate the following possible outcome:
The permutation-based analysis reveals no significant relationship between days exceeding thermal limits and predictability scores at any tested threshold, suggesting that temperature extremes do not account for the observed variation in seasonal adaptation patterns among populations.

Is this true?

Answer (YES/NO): NO